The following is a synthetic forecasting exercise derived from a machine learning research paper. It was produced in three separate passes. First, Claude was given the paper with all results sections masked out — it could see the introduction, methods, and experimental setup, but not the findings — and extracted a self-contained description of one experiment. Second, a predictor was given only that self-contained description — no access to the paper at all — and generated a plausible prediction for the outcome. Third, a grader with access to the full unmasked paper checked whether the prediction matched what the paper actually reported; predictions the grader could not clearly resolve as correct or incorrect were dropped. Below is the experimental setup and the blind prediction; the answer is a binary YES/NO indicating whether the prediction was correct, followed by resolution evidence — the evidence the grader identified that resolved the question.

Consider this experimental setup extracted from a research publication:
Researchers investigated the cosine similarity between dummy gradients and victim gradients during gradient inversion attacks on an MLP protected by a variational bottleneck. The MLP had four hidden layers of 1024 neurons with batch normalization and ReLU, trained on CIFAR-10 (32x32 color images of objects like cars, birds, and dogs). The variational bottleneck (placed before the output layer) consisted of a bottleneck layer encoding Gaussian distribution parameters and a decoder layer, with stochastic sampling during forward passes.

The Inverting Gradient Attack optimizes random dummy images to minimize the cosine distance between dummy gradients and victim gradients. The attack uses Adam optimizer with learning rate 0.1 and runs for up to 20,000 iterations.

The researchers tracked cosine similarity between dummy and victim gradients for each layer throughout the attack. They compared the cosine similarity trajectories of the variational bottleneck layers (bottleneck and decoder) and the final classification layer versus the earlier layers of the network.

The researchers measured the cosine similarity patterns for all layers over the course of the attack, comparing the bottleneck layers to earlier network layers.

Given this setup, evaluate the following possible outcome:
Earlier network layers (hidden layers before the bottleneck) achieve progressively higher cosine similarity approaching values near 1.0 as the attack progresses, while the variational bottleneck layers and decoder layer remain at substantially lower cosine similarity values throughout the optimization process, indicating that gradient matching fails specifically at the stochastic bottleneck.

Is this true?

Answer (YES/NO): NO